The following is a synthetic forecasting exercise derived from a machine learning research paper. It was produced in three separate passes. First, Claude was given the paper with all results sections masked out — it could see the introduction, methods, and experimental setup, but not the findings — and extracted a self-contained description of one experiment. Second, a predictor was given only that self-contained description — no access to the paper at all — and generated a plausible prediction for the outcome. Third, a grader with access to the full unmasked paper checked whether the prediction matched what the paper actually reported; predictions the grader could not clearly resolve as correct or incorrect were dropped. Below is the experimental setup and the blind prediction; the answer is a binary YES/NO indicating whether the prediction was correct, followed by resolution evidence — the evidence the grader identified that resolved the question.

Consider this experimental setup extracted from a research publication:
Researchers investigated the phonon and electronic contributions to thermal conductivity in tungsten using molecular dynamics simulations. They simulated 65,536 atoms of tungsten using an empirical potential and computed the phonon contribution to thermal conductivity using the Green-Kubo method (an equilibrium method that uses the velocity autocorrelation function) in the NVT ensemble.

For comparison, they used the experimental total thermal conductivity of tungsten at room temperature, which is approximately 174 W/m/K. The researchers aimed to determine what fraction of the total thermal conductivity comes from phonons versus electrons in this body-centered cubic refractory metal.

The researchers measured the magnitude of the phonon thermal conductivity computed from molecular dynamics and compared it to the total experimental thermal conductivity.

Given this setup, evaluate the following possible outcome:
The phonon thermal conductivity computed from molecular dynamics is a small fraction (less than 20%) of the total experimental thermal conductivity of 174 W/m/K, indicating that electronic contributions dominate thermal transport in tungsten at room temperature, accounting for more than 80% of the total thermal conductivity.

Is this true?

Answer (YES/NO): YES